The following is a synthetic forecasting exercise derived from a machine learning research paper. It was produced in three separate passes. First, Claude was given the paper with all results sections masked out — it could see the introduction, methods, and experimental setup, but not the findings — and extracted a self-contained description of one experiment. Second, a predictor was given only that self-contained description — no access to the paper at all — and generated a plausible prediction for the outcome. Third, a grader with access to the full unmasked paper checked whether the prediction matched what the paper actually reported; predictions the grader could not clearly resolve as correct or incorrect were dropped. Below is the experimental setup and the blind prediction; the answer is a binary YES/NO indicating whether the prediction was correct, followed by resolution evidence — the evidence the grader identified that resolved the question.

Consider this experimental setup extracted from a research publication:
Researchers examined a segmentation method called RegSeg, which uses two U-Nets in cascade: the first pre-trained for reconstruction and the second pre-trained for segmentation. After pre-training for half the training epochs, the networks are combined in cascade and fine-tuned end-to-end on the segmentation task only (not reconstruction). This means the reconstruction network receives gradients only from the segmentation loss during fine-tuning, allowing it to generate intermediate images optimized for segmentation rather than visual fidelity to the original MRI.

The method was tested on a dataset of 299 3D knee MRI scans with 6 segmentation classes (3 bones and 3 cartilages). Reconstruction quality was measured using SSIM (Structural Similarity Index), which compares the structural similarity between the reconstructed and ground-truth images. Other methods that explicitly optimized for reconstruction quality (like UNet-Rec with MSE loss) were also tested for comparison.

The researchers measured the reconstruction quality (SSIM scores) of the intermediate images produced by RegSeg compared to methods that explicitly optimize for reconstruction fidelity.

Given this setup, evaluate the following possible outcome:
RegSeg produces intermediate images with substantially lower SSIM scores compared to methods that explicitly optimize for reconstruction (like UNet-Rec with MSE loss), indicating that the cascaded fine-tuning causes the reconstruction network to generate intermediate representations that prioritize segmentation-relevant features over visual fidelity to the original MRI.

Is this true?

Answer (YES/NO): YES